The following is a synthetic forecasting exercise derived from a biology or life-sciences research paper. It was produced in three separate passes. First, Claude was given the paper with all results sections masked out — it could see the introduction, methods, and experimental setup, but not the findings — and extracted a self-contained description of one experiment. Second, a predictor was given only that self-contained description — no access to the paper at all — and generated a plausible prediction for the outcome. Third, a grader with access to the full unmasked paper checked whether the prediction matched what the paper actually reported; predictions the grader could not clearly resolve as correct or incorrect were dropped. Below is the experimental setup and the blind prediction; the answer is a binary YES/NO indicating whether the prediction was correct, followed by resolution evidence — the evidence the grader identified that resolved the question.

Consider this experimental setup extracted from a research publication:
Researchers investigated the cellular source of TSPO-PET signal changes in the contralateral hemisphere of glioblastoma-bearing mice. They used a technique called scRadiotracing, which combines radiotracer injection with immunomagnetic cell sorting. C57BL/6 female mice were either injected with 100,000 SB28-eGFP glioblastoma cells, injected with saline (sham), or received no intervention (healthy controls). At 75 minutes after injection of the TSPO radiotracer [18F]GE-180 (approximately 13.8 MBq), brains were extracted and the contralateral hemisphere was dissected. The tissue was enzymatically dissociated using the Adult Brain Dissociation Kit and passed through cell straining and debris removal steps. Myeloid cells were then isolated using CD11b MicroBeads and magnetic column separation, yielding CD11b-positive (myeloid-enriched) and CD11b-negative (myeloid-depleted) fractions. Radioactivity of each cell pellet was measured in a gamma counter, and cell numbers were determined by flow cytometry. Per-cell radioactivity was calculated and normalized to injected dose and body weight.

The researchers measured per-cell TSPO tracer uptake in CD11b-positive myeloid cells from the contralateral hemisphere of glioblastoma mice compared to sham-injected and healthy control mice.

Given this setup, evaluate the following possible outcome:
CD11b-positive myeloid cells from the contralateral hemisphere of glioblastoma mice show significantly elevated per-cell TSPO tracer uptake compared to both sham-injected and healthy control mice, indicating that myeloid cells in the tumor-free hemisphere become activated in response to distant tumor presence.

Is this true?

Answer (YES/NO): YES